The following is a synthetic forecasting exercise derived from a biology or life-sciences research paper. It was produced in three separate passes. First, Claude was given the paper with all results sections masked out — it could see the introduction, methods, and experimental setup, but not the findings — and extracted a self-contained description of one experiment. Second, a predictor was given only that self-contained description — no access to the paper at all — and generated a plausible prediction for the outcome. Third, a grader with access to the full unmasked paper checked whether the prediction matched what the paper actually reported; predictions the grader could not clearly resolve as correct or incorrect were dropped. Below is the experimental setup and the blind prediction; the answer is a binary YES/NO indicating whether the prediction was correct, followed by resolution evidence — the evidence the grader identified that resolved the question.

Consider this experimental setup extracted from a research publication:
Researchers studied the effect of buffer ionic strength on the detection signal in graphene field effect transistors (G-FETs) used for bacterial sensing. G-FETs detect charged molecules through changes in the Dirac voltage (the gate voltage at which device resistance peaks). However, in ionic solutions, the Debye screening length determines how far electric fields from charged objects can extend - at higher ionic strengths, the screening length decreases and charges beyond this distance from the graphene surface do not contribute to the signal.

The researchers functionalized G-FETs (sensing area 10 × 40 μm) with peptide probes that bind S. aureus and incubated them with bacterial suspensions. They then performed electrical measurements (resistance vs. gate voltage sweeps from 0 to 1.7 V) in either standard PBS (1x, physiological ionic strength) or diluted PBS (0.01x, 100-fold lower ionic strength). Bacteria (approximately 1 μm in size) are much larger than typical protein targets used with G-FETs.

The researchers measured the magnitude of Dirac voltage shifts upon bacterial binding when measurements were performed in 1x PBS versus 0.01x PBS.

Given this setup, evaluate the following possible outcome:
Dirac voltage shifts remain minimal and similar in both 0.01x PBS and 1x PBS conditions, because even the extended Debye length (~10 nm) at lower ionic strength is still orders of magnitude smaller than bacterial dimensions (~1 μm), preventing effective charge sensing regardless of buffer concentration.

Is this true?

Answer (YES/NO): NO